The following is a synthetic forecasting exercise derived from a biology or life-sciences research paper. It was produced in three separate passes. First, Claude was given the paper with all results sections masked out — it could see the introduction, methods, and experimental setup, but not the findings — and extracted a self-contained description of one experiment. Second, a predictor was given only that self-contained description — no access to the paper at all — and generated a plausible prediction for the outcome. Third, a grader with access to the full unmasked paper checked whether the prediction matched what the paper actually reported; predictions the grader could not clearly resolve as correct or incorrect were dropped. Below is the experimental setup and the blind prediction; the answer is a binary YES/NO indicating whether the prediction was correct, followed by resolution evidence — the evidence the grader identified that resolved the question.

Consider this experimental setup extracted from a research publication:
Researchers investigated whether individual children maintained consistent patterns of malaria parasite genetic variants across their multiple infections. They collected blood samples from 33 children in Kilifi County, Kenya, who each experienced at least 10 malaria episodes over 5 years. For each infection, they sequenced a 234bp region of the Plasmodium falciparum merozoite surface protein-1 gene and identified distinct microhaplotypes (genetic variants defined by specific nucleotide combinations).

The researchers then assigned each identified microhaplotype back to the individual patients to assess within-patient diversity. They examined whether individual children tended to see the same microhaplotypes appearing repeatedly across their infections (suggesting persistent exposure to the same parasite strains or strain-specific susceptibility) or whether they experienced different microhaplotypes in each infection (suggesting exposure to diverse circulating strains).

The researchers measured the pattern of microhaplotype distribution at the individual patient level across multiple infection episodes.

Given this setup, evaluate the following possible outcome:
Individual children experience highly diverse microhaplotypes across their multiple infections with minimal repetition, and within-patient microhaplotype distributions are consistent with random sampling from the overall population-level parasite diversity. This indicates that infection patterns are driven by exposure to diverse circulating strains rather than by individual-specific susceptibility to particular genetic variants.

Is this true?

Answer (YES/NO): NO